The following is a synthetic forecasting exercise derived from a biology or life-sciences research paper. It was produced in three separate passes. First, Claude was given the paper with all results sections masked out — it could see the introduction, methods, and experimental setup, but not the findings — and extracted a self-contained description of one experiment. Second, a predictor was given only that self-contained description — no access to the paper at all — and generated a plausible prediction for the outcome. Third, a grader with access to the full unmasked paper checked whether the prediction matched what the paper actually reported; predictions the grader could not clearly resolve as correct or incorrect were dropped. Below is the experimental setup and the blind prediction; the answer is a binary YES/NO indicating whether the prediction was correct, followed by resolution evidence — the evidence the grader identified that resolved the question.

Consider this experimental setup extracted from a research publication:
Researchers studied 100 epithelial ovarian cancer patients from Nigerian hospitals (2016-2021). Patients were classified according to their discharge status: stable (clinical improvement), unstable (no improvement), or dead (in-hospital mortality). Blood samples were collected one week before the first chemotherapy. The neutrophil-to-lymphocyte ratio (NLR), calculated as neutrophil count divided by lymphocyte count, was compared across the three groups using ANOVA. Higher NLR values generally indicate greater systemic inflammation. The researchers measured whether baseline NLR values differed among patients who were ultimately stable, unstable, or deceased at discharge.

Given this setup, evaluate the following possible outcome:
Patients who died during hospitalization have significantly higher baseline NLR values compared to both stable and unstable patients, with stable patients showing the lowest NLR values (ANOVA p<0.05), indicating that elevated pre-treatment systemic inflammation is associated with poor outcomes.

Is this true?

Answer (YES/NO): NO